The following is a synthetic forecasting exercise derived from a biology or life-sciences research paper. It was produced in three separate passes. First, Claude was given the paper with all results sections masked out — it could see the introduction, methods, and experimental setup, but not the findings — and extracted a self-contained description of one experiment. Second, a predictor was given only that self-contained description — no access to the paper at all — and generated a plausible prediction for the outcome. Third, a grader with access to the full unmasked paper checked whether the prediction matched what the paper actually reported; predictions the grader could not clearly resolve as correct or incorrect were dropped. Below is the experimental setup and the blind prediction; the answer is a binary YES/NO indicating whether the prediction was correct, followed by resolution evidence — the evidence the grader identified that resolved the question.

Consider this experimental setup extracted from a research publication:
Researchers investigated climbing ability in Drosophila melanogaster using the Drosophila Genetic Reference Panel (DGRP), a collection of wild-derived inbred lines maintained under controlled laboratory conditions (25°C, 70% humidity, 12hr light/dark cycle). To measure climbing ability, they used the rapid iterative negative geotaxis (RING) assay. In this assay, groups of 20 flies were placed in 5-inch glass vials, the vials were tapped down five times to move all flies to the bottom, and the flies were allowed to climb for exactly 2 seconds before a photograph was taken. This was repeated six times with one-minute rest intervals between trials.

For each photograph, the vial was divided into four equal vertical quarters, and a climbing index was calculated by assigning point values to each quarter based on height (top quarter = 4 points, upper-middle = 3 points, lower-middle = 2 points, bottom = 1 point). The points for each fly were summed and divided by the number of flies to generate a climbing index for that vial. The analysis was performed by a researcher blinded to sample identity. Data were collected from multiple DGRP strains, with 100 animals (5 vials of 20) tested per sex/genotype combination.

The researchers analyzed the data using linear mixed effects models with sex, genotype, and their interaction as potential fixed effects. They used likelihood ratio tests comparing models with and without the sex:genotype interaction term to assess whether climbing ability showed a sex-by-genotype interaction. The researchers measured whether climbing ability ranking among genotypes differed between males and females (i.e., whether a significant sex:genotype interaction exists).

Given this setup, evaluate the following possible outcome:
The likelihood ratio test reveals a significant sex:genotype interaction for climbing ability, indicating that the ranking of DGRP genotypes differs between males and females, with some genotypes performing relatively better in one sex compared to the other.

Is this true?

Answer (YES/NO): YES